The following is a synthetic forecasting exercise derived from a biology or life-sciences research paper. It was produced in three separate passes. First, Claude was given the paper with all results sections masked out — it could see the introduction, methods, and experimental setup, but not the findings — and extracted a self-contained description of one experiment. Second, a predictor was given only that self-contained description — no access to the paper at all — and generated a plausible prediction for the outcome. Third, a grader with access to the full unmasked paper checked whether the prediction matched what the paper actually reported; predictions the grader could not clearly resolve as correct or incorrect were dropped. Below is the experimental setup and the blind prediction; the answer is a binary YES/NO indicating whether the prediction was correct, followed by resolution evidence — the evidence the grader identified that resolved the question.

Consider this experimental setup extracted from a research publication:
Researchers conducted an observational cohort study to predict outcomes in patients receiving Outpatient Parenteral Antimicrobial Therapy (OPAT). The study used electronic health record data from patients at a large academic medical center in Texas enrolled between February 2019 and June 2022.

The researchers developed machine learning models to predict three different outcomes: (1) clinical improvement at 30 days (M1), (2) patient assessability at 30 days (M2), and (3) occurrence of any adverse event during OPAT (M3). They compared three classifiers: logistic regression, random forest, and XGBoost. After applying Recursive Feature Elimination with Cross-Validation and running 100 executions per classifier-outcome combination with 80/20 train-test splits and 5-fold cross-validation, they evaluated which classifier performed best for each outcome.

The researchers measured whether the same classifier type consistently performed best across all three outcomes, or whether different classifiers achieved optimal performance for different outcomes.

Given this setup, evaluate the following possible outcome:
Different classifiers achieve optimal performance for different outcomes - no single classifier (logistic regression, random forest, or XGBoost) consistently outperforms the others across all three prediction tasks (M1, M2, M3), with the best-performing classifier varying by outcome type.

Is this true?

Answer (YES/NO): YES